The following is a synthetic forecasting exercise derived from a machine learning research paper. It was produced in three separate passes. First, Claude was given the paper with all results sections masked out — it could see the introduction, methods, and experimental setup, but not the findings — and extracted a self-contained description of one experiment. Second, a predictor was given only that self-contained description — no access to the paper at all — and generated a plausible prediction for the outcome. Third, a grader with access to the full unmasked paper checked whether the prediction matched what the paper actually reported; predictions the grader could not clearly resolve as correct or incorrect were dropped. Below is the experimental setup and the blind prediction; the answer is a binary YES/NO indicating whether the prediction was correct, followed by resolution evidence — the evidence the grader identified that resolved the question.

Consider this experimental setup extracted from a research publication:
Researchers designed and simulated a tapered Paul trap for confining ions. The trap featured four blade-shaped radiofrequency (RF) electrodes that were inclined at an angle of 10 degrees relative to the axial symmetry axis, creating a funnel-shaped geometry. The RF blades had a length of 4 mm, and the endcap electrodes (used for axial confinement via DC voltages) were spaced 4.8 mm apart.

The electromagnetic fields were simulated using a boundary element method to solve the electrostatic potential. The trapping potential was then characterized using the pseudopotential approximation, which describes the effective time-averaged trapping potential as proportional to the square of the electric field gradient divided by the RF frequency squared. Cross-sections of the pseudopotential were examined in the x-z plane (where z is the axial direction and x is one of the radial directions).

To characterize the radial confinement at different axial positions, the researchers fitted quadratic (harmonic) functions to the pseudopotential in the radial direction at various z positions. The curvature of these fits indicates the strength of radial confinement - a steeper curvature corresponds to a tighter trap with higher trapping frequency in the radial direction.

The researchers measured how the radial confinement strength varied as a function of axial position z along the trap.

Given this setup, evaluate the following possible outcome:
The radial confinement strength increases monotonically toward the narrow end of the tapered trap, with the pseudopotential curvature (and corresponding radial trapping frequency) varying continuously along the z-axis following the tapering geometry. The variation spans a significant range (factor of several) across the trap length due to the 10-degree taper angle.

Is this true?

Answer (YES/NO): NO